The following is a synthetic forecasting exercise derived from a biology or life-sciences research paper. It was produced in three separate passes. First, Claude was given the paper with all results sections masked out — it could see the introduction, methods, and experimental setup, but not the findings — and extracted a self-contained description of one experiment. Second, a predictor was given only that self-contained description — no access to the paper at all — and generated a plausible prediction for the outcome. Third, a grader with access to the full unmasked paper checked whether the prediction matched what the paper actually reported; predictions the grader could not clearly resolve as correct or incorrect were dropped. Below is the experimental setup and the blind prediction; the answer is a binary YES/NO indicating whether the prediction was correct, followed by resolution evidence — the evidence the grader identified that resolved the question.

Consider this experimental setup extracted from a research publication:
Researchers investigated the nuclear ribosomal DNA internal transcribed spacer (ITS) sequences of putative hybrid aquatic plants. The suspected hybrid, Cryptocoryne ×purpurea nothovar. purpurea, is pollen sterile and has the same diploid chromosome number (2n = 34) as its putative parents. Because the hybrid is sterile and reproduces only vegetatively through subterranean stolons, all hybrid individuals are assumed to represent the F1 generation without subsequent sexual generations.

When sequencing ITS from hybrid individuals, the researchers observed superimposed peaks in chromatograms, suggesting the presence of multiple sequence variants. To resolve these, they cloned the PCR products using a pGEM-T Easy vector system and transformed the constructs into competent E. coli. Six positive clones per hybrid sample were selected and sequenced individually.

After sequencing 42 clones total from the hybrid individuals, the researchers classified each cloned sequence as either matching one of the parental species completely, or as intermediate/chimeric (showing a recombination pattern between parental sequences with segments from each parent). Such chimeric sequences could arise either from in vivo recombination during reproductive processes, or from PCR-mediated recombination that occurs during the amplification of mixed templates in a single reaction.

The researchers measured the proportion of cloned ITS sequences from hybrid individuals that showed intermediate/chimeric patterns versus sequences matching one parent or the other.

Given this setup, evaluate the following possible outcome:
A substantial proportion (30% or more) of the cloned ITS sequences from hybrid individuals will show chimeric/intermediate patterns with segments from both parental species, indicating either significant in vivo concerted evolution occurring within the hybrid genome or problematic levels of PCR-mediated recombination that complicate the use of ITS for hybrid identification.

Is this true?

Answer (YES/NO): YES